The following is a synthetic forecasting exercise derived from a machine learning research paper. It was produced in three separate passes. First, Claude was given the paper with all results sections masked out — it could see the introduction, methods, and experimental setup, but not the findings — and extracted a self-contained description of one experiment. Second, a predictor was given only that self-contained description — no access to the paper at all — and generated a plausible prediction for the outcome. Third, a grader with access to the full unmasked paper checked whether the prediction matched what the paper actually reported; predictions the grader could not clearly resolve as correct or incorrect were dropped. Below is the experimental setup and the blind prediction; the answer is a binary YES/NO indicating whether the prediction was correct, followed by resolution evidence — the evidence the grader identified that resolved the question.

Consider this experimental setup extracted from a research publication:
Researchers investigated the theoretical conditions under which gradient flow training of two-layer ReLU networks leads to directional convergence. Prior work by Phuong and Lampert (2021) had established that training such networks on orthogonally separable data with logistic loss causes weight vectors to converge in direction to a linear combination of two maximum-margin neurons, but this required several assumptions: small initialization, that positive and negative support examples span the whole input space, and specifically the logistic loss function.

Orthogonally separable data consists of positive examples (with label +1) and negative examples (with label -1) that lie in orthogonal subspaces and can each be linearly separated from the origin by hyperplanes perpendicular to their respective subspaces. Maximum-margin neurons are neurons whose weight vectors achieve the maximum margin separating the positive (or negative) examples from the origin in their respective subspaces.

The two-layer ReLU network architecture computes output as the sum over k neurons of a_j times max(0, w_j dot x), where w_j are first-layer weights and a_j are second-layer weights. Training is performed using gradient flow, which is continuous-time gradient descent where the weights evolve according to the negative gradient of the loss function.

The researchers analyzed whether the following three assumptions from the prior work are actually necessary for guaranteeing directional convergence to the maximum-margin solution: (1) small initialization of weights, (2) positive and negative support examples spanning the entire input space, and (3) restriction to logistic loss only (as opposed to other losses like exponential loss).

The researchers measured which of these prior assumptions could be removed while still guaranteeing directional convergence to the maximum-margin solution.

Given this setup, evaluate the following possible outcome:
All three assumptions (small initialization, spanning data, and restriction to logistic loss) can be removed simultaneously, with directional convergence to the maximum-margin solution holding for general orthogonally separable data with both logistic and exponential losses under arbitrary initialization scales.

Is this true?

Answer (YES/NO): YES